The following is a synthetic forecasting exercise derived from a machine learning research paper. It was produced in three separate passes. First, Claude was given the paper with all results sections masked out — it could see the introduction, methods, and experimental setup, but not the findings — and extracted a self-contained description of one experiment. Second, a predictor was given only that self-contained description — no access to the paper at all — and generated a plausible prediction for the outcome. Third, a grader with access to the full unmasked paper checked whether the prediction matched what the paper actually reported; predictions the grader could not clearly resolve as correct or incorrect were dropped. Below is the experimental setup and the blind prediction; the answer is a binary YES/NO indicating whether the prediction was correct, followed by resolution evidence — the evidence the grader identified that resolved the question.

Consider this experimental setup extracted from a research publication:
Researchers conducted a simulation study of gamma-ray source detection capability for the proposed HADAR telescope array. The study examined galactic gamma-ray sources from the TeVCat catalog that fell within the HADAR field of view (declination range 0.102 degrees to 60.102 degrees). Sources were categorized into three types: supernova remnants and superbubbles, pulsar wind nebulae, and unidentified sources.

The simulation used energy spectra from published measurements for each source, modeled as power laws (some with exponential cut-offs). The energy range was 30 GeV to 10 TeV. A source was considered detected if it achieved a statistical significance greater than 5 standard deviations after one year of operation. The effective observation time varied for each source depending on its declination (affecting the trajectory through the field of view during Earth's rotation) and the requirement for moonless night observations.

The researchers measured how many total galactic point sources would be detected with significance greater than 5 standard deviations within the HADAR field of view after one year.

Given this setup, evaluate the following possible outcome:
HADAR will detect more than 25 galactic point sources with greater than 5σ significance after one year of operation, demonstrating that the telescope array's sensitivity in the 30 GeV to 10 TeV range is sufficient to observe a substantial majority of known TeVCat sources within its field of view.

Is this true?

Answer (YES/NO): NO